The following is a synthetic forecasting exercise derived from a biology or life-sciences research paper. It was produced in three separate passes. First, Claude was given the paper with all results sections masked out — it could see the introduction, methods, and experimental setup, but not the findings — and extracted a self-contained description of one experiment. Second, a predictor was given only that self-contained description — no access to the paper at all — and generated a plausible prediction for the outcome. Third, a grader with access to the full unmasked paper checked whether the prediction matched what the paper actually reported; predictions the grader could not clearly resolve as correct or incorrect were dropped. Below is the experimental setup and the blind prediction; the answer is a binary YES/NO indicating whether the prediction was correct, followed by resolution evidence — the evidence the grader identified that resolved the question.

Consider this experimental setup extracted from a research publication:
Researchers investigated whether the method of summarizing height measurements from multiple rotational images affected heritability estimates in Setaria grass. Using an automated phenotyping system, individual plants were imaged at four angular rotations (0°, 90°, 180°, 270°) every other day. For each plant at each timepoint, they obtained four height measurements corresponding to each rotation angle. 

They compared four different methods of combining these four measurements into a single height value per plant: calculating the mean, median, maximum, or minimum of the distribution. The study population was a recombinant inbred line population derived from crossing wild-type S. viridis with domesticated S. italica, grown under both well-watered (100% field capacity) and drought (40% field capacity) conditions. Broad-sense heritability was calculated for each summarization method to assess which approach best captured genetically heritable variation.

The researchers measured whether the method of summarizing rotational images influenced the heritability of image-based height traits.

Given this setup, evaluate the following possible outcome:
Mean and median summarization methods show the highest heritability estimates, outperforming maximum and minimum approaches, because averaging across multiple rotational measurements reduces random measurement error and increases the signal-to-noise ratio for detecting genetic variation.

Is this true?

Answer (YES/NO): NO